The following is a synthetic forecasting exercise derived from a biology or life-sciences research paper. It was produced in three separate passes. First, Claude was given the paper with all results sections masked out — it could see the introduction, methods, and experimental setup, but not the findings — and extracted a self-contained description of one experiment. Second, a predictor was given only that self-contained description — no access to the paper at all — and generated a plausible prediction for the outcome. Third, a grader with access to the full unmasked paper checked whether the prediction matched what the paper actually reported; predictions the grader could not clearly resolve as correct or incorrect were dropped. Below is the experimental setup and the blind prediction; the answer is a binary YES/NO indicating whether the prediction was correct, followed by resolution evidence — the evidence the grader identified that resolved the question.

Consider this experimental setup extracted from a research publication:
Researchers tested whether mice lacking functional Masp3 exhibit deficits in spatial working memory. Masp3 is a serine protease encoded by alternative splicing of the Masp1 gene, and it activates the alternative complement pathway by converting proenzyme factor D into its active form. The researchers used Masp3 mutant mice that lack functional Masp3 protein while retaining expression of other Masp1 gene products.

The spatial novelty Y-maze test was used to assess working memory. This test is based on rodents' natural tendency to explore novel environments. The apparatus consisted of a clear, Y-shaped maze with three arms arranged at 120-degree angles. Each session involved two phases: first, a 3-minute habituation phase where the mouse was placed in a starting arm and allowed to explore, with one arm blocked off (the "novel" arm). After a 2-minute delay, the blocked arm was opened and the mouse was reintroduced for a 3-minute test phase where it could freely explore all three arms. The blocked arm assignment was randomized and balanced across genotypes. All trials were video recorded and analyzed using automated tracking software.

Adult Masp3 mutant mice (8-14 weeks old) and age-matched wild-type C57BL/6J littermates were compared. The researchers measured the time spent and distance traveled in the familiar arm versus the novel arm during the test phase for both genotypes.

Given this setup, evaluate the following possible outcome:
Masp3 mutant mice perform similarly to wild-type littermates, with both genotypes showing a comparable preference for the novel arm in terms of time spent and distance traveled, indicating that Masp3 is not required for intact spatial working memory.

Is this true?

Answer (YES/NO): NO